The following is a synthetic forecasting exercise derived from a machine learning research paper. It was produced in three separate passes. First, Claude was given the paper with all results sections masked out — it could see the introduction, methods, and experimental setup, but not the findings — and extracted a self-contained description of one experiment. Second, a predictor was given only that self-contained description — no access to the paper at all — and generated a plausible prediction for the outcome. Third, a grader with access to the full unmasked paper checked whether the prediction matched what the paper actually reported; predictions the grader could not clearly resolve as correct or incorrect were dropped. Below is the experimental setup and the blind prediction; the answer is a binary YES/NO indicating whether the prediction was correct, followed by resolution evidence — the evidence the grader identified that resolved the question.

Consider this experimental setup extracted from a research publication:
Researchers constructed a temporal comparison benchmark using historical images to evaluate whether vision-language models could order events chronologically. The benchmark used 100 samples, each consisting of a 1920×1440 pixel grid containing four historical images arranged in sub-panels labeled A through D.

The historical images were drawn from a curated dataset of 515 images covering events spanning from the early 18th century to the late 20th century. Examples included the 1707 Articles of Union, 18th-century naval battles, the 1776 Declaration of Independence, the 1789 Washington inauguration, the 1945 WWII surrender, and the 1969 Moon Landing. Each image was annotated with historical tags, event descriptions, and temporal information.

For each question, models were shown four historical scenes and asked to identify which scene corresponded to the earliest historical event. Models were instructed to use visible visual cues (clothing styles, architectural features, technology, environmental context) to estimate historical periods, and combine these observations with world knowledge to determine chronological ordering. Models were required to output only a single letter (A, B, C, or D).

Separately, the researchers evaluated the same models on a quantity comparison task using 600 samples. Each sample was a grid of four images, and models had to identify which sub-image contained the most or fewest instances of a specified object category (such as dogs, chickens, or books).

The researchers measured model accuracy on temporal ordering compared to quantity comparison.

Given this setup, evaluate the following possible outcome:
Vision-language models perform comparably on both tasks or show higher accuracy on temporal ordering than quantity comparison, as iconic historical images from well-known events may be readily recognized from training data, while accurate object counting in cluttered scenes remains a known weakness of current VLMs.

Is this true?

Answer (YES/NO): NO